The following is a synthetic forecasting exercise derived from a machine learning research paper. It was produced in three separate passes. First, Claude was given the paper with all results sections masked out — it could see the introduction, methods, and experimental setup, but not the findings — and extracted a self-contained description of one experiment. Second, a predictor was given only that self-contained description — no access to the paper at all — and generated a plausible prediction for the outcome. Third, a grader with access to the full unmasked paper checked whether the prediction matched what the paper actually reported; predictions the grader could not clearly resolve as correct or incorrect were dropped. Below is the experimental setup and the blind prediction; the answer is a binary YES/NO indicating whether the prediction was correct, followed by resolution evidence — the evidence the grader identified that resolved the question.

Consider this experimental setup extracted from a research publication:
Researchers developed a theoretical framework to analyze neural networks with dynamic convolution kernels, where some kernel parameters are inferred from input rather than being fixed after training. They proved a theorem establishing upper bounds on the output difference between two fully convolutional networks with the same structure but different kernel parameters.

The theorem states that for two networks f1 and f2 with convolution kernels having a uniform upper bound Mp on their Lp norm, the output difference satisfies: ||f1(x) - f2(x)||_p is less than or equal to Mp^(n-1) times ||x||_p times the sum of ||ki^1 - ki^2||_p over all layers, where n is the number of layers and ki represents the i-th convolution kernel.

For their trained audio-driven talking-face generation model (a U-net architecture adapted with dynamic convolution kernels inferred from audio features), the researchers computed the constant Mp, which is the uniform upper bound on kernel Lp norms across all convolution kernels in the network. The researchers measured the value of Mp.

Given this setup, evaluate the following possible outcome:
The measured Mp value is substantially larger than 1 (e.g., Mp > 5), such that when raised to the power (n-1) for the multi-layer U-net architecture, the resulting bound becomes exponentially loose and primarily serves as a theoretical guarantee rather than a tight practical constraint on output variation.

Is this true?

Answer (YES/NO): NO